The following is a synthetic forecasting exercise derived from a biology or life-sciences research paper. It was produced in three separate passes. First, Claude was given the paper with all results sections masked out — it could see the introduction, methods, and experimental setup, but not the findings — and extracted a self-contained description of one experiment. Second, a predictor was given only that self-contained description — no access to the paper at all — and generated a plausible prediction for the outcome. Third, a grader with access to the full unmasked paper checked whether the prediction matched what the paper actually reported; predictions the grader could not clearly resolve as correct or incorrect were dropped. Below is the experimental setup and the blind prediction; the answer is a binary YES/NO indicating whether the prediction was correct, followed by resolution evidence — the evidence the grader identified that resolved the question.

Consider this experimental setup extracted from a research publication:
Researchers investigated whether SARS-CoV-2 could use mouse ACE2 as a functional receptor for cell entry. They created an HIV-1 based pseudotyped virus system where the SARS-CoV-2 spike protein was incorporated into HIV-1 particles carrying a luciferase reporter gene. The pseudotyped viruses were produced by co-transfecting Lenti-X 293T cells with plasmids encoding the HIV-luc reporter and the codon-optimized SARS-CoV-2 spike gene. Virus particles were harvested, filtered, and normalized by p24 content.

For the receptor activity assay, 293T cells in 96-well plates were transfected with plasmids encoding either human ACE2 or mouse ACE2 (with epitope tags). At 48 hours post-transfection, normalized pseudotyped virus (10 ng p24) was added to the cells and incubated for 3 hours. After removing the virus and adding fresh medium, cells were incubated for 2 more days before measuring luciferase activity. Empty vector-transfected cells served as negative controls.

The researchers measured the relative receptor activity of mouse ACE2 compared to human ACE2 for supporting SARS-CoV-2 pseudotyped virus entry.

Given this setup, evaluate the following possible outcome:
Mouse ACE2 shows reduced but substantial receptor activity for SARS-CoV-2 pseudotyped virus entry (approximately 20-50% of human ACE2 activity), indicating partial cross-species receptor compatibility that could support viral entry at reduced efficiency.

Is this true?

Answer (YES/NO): NO